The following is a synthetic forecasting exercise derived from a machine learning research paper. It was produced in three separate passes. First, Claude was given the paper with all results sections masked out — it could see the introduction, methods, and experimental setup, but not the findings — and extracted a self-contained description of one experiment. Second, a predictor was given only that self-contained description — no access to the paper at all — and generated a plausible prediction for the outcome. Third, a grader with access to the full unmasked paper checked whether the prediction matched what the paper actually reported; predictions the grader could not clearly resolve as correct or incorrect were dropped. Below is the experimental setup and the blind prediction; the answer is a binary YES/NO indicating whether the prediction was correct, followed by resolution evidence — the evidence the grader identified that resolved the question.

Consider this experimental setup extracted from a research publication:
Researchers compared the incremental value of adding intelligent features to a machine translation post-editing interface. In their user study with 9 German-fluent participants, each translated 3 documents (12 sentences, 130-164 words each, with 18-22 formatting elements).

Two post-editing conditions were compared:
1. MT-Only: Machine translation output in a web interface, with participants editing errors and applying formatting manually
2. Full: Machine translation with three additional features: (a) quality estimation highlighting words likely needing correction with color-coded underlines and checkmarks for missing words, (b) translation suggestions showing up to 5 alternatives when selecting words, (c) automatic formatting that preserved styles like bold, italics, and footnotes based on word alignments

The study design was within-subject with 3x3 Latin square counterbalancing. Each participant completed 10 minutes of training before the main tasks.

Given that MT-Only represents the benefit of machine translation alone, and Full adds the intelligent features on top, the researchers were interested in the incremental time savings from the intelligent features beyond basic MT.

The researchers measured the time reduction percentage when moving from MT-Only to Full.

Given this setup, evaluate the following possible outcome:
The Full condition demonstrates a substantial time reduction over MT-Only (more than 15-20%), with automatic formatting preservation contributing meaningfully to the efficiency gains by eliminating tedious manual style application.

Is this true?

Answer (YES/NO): NO